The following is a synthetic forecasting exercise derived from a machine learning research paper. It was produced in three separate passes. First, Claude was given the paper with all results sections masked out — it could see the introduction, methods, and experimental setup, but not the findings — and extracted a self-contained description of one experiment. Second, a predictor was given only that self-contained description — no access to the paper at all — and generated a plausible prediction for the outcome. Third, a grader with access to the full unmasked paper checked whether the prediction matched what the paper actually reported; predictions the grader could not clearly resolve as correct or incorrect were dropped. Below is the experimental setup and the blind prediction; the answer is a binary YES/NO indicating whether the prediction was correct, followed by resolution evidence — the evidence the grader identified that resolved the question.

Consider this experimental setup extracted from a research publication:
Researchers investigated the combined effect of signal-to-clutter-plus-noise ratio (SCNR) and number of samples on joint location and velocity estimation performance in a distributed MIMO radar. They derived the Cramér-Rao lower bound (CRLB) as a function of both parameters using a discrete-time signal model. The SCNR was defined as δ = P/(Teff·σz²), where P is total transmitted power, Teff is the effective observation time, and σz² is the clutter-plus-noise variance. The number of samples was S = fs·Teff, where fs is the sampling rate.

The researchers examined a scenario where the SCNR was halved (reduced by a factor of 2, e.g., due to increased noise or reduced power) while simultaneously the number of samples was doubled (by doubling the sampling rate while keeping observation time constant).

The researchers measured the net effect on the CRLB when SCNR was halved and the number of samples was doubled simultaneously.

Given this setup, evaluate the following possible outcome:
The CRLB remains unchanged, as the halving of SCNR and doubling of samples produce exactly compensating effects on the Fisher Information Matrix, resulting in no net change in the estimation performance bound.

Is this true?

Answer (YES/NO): YES